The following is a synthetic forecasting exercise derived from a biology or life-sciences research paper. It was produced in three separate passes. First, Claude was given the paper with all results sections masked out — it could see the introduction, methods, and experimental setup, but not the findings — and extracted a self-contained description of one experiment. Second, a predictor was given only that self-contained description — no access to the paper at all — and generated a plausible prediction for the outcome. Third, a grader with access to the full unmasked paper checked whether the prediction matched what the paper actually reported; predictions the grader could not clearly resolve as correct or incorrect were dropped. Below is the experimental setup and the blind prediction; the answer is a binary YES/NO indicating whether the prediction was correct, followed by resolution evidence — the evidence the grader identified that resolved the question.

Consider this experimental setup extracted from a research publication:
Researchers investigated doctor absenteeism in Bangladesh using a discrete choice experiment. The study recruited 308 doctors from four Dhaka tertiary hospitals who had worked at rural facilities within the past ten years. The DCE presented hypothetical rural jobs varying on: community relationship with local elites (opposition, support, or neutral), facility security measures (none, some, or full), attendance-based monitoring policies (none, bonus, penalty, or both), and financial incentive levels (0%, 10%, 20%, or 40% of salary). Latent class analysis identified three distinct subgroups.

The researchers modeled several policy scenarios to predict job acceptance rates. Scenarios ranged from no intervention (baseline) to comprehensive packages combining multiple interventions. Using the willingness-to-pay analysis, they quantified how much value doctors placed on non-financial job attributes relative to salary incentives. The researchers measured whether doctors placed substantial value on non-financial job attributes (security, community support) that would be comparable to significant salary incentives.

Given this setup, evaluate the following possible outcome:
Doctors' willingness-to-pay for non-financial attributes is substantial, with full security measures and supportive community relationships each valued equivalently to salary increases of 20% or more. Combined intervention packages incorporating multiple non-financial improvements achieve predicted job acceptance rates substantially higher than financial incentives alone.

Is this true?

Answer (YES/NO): NO